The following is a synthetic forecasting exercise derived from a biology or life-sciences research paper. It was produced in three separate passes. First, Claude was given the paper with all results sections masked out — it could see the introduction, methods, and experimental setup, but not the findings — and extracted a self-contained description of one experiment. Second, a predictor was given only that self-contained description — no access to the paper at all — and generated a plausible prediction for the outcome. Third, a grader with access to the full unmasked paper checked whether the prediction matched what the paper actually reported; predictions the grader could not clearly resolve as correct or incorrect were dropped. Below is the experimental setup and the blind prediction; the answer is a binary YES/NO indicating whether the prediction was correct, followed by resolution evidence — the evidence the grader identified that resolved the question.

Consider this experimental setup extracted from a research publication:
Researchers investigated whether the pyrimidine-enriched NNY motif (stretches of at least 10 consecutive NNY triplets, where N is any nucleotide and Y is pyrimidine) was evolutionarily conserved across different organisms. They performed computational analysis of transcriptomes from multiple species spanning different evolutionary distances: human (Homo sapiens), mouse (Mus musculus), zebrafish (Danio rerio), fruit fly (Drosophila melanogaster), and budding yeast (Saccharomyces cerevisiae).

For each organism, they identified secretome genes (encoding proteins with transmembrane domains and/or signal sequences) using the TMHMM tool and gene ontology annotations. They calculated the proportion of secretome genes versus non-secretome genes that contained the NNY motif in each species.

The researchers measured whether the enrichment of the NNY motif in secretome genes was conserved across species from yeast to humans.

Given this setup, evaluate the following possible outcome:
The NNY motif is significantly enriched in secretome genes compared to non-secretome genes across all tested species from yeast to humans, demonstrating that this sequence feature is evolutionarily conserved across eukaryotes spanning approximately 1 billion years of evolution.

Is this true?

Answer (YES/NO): NO